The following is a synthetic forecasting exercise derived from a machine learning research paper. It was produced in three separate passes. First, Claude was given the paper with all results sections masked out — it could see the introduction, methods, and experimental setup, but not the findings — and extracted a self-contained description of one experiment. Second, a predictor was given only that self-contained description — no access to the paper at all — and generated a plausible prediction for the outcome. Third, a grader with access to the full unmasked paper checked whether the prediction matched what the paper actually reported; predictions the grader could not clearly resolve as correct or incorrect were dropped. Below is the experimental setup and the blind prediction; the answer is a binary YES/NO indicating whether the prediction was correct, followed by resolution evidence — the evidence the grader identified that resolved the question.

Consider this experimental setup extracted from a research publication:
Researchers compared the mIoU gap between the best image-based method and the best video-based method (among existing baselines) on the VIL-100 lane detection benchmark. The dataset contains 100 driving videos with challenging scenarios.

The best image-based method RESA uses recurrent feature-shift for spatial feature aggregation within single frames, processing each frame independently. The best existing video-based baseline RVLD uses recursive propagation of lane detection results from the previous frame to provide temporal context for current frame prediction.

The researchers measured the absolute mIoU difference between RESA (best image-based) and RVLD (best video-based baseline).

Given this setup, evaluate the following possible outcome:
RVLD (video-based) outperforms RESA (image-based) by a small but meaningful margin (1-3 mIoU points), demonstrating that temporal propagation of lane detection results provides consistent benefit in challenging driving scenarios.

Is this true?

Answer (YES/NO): NO